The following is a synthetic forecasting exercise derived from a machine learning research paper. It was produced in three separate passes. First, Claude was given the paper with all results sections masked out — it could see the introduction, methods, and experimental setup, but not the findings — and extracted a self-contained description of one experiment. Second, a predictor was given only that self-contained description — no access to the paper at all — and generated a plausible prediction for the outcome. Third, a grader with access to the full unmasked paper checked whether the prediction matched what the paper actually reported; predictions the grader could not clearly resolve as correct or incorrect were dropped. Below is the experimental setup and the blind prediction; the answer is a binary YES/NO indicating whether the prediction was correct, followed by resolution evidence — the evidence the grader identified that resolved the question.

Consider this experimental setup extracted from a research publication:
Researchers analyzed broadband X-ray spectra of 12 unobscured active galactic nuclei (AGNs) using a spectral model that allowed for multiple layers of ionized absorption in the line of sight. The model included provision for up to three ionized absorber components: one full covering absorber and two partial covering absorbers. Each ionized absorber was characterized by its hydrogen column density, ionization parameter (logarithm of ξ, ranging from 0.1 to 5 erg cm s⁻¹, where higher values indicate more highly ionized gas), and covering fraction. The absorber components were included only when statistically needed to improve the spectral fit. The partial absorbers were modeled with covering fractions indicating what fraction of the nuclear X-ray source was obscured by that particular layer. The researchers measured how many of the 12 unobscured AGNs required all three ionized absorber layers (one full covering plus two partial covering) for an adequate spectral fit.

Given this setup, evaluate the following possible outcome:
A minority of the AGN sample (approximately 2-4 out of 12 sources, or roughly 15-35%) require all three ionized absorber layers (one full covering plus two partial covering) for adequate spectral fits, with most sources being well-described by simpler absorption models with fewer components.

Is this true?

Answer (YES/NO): YES